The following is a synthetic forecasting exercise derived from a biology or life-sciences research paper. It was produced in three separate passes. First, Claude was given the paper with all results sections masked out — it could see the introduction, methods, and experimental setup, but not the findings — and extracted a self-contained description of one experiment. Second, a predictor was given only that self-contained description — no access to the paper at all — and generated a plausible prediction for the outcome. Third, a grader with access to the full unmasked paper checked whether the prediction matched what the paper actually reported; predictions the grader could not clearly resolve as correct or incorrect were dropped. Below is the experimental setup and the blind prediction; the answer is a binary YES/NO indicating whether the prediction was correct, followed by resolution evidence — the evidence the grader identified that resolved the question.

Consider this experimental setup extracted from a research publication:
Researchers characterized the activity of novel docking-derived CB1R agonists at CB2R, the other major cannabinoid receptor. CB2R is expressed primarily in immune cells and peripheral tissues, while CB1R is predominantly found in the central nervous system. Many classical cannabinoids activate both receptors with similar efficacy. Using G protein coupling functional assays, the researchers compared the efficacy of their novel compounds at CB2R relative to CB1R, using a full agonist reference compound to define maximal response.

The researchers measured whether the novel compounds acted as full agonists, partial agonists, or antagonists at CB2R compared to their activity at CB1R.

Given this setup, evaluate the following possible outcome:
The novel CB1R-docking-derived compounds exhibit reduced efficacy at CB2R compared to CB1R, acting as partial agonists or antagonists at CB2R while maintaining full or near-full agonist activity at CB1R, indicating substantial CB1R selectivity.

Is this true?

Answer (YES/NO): YES